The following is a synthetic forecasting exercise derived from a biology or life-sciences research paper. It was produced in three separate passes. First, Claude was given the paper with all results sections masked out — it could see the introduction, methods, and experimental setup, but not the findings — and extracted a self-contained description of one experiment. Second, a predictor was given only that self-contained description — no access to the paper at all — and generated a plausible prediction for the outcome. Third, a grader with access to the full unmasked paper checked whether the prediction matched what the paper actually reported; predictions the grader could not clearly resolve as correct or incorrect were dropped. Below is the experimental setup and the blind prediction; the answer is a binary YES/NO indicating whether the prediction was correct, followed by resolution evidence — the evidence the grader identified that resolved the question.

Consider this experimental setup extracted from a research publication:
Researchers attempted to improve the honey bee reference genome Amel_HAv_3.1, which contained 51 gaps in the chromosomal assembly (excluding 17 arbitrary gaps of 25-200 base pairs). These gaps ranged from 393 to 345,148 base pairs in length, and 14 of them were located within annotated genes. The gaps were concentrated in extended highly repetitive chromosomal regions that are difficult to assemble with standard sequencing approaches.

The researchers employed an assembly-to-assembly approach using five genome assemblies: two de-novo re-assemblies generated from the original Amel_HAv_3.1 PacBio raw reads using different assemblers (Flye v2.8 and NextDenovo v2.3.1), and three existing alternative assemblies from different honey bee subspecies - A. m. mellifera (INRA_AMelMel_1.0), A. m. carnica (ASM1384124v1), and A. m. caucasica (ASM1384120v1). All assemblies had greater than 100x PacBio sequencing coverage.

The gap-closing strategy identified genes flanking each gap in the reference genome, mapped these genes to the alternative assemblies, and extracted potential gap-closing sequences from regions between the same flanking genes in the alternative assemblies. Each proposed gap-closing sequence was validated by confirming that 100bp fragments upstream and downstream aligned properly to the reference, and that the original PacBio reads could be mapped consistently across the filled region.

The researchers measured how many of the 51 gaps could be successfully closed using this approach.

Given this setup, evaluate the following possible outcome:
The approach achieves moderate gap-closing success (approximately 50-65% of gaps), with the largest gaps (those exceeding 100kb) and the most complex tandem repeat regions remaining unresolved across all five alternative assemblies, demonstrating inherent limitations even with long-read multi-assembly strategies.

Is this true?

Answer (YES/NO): NO